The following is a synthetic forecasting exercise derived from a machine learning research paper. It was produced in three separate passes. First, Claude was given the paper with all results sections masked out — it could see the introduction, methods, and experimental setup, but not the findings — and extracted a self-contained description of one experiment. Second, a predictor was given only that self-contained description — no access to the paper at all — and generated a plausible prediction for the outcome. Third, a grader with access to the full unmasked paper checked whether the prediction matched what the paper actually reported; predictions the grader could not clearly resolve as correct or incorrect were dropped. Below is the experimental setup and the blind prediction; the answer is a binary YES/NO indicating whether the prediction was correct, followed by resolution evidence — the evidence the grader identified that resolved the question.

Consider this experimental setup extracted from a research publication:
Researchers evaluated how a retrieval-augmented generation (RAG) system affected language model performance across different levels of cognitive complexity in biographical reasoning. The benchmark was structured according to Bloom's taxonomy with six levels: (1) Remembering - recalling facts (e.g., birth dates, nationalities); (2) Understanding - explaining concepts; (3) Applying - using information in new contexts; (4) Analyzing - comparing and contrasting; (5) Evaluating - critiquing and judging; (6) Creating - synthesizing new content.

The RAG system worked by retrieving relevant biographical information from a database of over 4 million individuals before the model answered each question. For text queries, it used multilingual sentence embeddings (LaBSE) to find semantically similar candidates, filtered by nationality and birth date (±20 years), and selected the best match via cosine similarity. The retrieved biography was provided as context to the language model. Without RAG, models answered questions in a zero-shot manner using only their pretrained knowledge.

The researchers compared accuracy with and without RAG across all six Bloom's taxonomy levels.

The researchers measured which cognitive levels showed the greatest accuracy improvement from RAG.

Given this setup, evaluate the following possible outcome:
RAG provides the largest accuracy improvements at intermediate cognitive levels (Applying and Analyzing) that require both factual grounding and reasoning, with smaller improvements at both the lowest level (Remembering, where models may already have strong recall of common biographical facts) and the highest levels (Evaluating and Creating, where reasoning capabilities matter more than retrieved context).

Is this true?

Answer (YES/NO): NO